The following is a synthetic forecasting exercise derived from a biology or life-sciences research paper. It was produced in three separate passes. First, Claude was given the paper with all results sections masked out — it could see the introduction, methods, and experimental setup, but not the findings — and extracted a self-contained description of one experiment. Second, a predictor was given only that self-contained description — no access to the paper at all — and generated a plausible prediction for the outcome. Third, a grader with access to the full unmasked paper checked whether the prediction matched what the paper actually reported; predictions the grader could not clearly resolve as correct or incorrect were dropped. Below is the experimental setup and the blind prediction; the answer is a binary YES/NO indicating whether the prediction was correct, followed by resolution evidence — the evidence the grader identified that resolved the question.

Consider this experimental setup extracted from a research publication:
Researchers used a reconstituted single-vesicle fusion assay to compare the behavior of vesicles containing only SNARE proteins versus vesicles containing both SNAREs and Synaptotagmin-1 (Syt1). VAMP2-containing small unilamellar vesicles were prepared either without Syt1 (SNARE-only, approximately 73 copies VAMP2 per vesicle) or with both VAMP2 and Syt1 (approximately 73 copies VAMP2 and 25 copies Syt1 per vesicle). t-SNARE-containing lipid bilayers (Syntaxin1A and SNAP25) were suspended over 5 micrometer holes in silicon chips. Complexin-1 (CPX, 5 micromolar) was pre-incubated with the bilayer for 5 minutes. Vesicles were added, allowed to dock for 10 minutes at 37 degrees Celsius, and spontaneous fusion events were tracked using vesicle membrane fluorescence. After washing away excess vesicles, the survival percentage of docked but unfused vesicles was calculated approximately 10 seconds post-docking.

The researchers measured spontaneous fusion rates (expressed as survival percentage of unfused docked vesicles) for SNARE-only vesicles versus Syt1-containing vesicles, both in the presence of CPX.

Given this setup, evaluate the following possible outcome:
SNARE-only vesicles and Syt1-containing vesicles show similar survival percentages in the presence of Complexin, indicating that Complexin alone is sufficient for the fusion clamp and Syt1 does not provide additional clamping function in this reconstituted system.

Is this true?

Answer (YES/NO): NO